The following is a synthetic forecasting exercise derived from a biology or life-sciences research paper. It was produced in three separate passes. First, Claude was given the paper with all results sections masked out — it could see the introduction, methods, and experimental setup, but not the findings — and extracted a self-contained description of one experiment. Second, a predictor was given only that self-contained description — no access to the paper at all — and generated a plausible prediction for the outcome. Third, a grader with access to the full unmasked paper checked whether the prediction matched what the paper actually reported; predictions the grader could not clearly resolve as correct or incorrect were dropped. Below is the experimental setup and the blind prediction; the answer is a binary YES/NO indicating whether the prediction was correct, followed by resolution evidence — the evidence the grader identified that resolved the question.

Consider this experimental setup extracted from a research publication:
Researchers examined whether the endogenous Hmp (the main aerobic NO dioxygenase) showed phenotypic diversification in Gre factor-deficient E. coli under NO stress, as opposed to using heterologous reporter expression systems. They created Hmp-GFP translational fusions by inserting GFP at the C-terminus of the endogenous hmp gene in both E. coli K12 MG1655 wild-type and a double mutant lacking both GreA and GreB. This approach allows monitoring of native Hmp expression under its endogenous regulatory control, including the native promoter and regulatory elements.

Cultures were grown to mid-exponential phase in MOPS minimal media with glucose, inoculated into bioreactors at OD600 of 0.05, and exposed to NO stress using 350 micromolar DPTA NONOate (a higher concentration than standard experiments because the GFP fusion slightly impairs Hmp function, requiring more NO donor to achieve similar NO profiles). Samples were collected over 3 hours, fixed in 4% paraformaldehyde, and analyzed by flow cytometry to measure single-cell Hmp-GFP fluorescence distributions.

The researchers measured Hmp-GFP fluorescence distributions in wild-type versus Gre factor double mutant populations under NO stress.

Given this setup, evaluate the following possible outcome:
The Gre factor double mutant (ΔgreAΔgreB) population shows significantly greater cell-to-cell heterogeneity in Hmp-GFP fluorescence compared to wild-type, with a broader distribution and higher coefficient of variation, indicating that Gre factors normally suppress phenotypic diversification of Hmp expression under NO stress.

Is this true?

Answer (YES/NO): NO